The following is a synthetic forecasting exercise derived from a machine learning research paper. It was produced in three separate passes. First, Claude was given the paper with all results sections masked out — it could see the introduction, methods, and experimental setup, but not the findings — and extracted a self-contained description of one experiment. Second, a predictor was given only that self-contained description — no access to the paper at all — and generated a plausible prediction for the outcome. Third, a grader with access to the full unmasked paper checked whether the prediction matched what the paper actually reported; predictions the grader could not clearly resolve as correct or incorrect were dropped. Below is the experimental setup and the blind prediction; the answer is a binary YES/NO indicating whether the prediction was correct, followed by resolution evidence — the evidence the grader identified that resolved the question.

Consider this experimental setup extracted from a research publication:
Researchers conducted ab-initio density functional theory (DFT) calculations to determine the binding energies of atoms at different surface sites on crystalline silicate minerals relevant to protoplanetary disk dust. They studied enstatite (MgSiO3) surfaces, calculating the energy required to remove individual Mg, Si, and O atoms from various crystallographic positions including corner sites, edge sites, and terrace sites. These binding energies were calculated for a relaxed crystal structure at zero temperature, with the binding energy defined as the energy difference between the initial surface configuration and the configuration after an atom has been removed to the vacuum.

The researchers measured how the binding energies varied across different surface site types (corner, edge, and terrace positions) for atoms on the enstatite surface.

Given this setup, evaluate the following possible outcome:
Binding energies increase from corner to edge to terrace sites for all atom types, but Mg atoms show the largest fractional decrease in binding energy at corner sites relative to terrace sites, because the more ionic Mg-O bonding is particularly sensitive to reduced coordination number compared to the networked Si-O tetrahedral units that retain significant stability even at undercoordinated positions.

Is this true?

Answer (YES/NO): NO